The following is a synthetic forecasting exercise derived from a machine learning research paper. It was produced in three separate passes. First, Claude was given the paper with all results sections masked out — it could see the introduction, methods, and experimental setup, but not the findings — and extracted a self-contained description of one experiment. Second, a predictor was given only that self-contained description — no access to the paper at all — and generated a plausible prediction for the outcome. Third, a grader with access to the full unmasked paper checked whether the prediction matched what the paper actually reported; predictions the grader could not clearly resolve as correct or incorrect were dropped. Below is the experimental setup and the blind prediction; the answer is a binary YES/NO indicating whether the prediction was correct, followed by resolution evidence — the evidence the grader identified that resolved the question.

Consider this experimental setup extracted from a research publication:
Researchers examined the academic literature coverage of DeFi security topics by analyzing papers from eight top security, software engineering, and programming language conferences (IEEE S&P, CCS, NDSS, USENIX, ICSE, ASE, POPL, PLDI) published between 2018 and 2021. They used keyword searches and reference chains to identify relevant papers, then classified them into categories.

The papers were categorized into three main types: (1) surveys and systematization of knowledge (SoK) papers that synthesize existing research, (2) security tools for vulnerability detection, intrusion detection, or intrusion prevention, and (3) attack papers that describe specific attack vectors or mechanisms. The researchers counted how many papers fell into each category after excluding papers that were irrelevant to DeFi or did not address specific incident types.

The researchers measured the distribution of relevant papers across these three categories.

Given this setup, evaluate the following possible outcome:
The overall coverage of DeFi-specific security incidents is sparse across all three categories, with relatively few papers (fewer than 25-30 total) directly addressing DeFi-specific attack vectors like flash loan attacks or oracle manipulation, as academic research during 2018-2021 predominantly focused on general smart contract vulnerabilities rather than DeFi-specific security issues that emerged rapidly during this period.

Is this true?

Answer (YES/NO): NO